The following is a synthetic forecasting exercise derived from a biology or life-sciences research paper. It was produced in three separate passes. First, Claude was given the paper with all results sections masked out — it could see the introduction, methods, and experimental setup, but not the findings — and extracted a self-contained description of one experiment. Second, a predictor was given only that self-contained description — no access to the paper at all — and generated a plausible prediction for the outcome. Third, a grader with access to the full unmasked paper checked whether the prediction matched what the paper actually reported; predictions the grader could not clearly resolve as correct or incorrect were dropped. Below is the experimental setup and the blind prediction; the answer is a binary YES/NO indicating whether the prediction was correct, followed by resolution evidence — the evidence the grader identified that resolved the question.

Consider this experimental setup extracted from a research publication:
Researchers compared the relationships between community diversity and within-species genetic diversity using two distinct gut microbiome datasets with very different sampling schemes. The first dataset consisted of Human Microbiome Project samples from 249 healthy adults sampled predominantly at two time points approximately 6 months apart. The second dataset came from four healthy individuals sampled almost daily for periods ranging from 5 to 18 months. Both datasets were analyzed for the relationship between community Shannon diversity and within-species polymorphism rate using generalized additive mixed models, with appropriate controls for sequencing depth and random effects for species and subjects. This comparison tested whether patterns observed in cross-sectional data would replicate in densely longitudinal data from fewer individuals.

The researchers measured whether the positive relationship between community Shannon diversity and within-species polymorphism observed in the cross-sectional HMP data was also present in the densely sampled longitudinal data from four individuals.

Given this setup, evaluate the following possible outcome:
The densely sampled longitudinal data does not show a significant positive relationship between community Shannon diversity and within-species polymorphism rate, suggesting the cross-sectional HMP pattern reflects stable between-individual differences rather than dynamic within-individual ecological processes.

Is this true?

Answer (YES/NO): NO